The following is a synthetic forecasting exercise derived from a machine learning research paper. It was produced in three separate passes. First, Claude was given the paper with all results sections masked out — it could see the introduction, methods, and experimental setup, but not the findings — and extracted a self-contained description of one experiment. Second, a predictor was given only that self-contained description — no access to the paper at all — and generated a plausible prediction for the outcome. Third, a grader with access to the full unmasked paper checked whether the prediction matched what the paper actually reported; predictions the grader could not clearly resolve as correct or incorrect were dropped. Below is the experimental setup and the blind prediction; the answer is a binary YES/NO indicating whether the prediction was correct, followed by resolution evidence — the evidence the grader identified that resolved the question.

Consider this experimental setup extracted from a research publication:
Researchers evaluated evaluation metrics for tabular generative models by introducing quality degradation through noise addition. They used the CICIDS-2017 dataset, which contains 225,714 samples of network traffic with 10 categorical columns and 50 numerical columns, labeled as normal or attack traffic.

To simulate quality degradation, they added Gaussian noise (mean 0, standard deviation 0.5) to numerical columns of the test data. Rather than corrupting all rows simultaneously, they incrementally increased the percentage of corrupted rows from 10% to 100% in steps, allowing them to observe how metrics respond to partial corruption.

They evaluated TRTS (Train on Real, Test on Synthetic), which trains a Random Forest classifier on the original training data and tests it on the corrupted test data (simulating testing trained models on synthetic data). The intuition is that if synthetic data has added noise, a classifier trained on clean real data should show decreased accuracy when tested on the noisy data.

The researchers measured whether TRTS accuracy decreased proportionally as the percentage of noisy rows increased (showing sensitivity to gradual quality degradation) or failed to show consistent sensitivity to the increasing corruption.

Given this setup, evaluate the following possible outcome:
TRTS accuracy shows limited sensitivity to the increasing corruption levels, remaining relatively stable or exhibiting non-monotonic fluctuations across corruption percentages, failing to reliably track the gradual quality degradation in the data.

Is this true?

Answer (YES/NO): YES